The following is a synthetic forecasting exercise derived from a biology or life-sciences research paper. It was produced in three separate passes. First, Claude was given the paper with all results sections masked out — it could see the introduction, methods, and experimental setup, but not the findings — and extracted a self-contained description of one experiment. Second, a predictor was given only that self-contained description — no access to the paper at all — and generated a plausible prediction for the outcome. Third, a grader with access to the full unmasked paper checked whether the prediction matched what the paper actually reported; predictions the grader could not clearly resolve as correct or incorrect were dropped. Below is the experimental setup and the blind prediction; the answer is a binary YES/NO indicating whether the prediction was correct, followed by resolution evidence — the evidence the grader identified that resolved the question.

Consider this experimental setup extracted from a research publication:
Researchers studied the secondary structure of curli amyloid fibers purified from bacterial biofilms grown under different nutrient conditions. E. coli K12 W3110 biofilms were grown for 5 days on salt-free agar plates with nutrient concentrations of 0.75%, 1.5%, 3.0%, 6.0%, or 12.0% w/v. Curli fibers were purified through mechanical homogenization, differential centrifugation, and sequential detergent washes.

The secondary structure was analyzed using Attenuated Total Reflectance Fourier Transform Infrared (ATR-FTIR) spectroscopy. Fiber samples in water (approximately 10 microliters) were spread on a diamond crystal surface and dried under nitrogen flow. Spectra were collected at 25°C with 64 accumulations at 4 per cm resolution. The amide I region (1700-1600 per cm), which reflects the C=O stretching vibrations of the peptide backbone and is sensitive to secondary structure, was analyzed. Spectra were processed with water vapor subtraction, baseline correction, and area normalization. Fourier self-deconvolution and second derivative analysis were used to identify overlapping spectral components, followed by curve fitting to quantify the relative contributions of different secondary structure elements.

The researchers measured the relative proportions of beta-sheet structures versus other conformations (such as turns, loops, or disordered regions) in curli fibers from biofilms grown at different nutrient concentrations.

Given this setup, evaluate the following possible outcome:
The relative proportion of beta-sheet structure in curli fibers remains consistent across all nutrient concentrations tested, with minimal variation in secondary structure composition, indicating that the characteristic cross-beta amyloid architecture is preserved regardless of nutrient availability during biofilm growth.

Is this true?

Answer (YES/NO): NO